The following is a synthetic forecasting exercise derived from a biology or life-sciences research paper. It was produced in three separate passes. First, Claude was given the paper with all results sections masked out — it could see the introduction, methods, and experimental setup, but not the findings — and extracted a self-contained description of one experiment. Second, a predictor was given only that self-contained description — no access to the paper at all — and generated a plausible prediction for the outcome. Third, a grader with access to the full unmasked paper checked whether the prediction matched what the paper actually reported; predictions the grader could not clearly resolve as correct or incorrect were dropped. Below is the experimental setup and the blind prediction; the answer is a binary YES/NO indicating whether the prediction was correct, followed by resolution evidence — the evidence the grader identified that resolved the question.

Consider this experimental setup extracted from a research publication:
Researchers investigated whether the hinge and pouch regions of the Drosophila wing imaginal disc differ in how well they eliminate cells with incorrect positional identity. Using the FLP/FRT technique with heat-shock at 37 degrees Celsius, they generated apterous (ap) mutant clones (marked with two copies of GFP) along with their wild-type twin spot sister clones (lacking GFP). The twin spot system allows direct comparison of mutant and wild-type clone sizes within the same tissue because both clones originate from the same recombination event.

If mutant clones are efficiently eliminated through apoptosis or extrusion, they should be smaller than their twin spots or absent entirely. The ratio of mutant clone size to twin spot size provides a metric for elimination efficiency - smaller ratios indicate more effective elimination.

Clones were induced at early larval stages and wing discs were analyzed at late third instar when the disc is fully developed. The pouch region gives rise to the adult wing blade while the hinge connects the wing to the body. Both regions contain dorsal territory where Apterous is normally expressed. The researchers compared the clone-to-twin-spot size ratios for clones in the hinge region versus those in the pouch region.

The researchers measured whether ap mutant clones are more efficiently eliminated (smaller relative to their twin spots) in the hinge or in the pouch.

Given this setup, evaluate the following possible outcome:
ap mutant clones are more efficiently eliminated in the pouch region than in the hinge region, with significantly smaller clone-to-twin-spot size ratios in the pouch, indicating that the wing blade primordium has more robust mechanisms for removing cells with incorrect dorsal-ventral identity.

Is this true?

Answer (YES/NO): YES